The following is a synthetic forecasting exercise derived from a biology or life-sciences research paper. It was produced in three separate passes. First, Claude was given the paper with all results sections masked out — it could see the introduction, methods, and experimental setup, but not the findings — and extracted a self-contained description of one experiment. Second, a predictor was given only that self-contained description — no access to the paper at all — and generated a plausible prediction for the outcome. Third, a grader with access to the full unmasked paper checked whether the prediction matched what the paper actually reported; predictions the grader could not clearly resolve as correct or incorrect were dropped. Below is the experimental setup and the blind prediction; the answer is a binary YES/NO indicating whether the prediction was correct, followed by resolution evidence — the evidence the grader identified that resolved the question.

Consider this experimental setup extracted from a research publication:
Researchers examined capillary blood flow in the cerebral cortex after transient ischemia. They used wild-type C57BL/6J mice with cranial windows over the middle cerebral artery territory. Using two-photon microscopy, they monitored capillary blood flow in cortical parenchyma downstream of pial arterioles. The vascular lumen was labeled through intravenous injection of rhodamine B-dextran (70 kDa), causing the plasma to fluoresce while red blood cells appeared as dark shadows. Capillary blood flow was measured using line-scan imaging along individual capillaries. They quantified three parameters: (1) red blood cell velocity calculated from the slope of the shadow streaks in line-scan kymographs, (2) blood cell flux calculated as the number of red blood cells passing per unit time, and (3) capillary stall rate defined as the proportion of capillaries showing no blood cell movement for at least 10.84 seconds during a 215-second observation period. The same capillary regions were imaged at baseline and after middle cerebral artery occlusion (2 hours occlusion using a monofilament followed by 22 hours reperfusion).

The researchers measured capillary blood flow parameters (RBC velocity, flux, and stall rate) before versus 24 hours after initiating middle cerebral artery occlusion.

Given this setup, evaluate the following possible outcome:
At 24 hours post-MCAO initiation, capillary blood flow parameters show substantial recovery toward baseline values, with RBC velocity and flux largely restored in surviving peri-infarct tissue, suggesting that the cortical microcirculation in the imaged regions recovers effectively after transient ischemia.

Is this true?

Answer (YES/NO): NO